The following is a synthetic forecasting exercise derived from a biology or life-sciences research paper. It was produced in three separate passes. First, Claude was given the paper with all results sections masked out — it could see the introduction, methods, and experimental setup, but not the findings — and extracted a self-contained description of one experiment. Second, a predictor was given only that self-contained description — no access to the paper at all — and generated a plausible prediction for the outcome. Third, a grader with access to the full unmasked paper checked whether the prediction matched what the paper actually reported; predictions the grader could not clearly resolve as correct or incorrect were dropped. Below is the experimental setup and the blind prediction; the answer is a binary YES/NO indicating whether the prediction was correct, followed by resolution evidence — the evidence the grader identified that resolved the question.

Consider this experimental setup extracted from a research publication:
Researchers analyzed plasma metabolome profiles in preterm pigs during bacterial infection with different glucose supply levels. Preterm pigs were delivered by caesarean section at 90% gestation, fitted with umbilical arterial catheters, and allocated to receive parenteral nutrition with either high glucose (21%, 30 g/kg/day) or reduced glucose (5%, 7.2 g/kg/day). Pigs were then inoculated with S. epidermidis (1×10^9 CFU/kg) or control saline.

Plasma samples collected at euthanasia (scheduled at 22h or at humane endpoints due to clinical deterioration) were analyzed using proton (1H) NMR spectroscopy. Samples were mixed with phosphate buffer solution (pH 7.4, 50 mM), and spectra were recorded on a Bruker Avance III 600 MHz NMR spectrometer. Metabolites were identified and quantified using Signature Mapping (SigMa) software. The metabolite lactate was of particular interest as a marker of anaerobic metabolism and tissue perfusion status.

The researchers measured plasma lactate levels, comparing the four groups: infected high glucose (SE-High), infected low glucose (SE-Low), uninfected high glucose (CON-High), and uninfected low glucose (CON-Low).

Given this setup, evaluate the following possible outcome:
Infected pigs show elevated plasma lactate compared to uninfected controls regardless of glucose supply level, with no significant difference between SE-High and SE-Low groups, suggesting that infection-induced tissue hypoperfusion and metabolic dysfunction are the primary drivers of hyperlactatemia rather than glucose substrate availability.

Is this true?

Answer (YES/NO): NO